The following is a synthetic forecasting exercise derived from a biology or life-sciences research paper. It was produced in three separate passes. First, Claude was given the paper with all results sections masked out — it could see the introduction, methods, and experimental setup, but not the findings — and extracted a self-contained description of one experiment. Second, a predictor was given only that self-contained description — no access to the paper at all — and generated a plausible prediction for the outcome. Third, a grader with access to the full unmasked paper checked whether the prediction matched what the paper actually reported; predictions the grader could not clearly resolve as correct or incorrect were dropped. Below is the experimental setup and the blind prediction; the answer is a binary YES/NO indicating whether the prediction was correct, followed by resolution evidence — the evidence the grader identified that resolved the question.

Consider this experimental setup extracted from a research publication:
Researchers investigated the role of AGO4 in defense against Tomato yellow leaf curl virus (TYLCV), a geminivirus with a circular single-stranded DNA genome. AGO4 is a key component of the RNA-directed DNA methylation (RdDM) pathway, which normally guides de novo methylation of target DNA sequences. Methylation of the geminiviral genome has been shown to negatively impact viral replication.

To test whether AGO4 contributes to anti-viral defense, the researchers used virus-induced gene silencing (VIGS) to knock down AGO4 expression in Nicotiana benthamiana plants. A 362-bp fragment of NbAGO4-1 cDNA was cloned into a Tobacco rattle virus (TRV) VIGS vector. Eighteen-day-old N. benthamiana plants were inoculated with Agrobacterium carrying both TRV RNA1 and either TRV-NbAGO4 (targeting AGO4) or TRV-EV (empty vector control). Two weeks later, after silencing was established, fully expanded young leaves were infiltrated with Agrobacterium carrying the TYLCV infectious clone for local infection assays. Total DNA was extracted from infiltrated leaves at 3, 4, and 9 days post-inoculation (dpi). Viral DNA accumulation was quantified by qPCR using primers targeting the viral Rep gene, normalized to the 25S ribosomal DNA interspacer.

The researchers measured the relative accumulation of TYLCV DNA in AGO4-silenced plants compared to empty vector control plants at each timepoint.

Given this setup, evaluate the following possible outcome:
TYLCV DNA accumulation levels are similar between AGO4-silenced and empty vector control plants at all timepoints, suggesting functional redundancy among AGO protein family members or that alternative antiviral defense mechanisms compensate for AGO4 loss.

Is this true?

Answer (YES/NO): NO